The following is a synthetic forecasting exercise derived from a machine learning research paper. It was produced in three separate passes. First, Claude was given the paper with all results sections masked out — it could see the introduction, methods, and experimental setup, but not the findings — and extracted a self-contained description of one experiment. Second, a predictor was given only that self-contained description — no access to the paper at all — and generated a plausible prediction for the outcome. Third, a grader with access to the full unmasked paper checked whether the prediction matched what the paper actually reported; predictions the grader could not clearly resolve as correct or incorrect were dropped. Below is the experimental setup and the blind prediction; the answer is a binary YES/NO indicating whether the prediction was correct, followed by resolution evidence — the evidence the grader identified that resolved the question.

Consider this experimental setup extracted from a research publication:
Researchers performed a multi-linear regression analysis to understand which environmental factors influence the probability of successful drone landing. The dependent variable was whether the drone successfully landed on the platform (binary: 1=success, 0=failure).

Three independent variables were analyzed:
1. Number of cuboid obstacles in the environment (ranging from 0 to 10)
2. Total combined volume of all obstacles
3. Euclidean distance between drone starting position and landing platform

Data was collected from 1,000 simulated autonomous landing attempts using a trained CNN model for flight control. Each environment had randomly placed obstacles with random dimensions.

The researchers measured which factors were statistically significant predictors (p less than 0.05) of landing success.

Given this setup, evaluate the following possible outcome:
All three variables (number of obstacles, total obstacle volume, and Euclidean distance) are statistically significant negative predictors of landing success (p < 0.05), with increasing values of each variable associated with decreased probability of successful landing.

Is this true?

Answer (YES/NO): NO